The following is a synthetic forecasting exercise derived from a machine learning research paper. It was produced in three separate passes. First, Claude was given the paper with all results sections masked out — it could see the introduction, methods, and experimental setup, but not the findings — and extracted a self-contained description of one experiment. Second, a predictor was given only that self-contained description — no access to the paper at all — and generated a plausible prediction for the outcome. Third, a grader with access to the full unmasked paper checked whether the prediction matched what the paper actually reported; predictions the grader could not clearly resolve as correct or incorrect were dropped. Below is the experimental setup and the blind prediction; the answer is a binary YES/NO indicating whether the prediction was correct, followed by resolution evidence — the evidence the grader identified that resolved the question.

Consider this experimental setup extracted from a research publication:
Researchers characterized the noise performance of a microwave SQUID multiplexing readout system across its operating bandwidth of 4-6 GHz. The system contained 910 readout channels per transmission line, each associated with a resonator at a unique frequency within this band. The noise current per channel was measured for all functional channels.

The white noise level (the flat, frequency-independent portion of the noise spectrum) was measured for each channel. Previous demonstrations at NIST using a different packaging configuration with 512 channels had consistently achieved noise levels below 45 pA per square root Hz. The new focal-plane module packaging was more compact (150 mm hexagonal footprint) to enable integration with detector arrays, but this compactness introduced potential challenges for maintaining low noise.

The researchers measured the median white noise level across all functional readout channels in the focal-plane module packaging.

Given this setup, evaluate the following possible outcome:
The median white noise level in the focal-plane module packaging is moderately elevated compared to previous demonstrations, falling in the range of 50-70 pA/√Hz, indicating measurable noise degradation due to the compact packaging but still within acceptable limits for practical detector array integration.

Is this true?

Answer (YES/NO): YES